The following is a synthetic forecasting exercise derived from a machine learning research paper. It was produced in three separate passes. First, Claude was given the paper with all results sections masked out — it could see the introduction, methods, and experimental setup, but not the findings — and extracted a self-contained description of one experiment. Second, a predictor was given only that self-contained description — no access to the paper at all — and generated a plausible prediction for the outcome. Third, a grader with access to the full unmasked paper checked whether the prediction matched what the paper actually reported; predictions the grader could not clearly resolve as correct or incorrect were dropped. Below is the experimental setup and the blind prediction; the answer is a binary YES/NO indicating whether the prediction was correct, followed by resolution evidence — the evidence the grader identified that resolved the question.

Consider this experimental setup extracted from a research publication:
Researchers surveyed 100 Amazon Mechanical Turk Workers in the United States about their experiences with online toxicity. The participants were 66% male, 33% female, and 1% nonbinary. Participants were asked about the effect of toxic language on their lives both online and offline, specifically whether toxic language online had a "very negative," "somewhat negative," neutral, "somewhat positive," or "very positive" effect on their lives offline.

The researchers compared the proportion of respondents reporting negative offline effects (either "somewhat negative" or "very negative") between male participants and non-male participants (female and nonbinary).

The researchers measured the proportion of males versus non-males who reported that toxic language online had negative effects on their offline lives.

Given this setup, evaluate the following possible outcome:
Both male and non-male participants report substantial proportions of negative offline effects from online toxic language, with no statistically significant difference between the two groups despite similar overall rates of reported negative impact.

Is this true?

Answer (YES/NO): NO